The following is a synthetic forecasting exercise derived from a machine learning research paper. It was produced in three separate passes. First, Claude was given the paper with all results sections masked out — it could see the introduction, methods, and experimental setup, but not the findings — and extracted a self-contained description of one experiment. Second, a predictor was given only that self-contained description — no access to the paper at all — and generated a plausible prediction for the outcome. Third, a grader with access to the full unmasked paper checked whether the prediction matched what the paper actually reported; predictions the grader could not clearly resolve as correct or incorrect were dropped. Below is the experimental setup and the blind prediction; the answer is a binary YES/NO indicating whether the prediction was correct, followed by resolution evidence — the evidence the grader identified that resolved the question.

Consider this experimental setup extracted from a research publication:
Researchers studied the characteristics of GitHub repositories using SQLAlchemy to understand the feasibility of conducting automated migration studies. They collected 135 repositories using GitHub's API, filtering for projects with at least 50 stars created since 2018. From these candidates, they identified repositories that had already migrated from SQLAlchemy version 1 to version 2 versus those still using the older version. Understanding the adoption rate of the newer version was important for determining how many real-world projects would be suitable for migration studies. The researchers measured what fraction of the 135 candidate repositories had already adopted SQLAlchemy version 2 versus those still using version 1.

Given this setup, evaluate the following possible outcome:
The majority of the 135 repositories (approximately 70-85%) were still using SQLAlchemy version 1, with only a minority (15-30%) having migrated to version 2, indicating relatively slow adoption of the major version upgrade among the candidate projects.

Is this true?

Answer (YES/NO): NO